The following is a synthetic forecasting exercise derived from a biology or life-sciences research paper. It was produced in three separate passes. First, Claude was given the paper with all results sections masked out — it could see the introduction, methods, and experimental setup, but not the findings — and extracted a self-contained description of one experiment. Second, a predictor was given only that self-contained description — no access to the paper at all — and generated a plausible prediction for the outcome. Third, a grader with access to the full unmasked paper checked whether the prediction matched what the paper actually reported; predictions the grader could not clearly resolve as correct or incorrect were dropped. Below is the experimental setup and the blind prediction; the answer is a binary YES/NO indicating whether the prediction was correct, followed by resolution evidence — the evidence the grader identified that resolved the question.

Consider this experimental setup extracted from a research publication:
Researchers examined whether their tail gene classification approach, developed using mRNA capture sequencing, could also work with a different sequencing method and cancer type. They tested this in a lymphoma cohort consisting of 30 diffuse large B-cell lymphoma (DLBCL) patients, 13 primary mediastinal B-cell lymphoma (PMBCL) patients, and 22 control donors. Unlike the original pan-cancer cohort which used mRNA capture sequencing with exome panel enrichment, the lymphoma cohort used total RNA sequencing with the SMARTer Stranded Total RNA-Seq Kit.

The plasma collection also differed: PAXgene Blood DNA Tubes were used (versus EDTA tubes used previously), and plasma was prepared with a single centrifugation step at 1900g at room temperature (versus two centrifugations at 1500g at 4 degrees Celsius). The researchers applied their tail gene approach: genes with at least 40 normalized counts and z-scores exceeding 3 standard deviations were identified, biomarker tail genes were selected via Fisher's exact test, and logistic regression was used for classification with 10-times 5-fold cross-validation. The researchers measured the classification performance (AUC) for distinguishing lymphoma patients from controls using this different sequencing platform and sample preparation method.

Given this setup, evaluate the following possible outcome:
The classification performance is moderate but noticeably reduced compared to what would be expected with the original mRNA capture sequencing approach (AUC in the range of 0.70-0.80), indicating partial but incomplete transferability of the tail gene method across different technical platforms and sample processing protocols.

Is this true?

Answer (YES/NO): NO